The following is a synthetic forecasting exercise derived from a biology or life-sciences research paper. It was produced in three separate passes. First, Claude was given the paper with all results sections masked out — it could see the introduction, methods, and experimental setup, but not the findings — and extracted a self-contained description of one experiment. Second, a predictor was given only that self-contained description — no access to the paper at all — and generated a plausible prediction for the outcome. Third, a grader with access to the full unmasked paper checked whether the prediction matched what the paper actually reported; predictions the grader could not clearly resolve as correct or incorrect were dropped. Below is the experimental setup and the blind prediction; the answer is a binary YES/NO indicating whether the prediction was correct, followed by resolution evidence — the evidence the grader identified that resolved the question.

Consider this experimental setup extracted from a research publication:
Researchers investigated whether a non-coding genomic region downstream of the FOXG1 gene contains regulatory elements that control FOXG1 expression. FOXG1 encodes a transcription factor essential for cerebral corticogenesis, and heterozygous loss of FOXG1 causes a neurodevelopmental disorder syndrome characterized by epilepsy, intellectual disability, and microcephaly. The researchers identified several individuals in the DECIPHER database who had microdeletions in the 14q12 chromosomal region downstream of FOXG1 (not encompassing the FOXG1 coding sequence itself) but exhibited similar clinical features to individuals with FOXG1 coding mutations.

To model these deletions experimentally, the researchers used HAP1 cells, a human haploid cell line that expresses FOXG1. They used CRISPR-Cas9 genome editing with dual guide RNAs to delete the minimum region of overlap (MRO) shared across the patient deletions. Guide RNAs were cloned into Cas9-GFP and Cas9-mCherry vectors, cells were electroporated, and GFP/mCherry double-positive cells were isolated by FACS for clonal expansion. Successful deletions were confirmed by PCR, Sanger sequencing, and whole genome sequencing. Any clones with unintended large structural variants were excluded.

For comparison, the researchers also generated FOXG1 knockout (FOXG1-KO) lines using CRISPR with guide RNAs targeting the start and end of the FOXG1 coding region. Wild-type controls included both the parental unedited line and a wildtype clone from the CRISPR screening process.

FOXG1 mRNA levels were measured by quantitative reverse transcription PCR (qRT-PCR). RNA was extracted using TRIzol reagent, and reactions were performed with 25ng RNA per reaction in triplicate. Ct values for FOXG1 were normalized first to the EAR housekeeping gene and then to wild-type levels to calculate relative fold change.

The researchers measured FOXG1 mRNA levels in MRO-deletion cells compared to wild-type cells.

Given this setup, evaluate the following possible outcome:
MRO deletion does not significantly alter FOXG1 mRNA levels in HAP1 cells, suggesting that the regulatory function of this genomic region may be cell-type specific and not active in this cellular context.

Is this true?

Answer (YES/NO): NO